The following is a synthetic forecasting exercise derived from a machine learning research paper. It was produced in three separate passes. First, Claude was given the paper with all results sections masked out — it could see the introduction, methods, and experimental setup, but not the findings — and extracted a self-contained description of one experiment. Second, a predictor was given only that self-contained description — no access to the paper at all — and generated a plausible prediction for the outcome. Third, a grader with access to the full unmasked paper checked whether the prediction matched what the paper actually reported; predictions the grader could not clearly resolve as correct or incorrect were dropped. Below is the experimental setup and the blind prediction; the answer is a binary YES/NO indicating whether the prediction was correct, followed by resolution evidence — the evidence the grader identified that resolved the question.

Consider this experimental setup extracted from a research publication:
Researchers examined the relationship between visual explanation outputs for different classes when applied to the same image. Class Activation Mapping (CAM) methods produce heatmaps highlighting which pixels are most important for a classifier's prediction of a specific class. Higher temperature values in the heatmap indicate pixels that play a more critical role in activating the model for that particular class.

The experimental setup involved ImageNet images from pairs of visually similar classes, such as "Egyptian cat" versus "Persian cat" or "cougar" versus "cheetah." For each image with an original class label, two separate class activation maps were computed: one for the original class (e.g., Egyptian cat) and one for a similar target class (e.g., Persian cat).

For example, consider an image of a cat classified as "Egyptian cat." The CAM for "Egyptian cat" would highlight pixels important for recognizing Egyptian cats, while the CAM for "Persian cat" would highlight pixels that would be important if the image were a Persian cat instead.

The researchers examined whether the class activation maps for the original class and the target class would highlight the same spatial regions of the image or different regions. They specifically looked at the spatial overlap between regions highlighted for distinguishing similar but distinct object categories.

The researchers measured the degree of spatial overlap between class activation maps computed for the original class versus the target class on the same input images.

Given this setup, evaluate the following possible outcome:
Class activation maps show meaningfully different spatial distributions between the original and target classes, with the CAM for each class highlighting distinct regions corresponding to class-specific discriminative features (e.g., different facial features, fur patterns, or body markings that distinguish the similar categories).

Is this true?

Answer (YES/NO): NO